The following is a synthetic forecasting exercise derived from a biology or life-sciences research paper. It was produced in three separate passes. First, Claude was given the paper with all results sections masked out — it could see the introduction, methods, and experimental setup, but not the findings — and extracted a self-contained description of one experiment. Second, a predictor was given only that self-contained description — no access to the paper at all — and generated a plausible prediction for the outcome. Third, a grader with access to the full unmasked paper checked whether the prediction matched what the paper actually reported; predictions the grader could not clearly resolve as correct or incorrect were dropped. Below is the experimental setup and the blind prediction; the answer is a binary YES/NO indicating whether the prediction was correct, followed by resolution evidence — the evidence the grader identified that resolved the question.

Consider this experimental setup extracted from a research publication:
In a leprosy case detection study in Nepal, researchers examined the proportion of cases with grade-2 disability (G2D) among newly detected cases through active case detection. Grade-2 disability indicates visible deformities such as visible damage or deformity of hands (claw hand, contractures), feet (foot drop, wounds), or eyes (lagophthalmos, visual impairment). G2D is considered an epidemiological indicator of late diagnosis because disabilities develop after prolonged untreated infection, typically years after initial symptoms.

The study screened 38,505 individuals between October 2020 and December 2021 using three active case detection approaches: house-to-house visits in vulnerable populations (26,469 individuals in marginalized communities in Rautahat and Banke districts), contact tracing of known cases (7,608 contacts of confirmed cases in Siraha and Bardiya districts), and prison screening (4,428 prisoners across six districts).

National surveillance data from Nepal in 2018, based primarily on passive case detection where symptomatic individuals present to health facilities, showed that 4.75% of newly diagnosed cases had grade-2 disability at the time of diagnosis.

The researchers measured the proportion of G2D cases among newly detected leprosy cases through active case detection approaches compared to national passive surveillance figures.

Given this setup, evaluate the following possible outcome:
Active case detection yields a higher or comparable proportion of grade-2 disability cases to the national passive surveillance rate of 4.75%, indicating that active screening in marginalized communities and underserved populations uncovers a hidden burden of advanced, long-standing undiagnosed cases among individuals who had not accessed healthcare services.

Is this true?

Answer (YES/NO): YES